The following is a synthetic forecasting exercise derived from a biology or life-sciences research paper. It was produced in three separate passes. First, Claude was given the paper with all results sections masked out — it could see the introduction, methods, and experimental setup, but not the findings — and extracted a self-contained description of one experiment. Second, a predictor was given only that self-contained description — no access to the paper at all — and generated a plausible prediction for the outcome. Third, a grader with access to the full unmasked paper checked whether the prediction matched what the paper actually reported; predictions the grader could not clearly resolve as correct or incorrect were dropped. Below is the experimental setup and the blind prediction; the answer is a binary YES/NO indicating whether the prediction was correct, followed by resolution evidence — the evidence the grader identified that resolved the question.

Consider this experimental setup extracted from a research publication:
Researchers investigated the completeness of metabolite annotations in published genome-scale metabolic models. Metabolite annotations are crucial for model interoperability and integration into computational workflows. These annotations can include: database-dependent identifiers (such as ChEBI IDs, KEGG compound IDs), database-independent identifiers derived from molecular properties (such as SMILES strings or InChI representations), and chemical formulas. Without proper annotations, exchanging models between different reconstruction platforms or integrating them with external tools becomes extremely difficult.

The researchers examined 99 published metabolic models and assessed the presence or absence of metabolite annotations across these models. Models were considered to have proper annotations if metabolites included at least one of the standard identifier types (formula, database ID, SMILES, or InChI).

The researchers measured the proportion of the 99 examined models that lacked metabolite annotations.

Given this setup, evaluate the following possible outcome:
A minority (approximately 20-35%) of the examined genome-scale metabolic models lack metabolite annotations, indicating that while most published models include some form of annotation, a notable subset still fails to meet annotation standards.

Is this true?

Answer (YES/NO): NO